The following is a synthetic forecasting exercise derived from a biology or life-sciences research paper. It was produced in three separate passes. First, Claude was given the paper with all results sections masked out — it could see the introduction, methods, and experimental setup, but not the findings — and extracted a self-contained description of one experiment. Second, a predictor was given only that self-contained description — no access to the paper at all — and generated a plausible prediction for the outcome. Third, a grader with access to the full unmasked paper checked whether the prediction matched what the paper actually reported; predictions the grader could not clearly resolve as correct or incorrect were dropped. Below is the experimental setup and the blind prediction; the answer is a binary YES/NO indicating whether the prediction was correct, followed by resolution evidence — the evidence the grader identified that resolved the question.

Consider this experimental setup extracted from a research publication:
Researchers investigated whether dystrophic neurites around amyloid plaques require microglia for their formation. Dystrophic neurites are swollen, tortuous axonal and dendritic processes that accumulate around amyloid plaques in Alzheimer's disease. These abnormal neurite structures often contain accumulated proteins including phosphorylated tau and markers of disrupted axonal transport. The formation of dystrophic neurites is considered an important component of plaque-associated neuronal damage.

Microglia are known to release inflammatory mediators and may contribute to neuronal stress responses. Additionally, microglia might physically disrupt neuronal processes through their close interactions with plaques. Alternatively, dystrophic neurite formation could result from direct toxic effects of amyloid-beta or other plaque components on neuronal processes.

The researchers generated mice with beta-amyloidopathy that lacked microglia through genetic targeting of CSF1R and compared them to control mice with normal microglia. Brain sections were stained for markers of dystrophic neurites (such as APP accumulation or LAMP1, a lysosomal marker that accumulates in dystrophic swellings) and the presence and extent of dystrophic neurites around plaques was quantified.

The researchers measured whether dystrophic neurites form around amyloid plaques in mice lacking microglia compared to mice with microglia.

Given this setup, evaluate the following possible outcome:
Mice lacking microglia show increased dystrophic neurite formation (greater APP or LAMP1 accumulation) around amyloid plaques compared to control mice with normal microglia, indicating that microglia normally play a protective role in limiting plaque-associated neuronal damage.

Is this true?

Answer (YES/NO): NO